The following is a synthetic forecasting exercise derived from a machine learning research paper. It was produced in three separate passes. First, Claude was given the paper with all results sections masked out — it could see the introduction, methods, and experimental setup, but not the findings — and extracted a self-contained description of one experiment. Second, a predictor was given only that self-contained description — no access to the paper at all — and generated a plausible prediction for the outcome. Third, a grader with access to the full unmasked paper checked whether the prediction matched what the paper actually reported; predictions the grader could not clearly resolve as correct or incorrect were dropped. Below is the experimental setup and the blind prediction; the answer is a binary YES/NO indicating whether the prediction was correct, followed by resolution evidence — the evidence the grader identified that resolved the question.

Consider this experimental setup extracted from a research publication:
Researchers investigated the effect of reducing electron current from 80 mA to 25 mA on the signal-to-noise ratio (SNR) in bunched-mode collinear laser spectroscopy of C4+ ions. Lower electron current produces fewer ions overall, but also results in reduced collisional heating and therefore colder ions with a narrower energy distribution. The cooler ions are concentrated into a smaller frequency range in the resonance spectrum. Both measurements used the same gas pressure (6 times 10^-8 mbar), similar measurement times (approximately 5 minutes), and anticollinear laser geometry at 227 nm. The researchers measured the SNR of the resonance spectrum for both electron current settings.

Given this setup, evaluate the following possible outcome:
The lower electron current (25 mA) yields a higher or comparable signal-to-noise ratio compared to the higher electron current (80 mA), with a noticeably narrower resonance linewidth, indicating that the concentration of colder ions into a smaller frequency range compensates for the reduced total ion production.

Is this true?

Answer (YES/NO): YES